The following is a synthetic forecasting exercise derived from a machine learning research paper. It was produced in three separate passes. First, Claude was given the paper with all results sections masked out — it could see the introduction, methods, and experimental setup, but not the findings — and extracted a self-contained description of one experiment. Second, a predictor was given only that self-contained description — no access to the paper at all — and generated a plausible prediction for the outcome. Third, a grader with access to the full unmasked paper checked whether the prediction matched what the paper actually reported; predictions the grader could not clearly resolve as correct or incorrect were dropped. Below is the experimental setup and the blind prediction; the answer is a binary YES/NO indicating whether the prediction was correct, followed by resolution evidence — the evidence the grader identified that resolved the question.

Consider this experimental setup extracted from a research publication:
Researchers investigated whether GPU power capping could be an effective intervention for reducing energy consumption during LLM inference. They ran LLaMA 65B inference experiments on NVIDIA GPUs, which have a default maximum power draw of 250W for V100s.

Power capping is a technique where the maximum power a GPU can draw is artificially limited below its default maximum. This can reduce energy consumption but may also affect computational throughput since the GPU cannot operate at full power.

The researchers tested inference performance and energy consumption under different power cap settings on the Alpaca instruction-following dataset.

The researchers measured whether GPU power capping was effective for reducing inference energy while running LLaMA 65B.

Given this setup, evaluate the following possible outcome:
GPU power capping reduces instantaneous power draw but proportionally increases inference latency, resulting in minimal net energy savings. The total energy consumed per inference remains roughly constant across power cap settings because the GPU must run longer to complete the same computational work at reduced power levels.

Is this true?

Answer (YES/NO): NO